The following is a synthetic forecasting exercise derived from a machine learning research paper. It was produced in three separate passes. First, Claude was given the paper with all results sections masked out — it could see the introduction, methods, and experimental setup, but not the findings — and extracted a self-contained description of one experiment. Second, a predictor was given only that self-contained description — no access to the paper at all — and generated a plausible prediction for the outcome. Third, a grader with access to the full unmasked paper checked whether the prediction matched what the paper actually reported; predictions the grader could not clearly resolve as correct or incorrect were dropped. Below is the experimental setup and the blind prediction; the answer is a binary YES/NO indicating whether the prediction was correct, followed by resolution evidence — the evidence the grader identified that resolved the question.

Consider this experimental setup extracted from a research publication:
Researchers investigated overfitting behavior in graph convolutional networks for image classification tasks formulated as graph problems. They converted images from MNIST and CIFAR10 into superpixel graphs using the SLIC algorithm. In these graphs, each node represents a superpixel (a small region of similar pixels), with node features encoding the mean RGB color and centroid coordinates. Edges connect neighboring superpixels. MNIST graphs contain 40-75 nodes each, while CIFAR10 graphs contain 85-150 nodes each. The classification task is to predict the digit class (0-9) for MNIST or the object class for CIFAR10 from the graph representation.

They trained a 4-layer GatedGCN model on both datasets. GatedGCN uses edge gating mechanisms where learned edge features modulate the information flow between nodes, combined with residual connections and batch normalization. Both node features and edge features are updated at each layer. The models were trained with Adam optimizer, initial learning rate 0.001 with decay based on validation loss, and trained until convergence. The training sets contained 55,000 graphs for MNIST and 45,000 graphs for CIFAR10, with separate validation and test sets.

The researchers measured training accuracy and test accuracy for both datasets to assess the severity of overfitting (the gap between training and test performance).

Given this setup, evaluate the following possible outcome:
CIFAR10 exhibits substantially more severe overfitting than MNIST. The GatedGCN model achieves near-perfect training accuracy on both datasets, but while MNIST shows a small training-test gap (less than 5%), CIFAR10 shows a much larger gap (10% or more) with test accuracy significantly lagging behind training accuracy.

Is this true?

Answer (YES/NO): NO